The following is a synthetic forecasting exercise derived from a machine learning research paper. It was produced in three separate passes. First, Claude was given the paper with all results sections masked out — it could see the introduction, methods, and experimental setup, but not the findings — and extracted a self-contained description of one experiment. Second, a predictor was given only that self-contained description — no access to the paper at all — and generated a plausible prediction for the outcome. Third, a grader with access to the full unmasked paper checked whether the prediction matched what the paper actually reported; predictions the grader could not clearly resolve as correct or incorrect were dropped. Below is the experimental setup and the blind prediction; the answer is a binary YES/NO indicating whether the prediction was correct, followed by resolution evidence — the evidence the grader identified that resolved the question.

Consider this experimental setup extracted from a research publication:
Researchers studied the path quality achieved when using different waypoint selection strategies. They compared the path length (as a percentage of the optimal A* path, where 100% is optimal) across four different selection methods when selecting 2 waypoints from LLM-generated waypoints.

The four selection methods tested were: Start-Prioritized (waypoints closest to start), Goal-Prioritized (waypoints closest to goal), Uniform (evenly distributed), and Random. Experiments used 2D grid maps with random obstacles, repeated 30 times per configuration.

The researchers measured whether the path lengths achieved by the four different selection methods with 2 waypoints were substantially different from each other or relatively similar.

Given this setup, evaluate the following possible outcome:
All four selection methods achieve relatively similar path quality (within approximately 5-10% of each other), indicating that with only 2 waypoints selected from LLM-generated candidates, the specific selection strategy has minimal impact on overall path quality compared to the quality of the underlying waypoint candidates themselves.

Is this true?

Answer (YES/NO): YES